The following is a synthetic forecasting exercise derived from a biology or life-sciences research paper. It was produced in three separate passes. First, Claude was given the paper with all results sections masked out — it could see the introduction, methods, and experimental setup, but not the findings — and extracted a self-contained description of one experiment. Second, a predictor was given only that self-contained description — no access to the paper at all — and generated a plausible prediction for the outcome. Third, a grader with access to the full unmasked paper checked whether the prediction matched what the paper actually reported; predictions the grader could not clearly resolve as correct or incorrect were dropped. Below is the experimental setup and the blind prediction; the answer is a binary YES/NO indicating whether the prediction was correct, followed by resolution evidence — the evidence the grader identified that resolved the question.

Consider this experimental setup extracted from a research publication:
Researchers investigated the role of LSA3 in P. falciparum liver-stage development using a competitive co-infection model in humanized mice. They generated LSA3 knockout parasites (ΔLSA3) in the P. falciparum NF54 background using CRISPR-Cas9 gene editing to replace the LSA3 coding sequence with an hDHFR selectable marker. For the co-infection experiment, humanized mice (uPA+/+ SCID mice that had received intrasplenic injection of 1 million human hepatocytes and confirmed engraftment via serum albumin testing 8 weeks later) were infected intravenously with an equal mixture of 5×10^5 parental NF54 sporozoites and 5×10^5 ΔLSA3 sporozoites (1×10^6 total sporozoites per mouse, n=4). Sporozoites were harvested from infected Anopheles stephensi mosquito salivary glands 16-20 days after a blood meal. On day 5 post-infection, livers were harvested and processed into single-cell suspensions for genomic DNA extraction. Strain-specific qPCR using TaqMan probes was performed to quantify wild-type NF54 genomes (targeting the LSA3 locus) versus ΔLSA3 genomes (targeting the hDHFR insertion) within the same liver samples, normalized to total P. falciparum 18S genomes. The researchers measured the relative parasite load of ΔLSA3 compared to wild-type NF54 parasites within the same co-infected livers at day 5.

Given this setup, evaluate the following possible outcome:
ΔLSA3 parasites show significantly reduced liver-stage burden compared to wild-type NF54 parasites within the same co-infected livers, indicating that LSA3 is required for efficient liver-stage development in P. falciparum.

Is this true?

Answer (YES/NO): YES